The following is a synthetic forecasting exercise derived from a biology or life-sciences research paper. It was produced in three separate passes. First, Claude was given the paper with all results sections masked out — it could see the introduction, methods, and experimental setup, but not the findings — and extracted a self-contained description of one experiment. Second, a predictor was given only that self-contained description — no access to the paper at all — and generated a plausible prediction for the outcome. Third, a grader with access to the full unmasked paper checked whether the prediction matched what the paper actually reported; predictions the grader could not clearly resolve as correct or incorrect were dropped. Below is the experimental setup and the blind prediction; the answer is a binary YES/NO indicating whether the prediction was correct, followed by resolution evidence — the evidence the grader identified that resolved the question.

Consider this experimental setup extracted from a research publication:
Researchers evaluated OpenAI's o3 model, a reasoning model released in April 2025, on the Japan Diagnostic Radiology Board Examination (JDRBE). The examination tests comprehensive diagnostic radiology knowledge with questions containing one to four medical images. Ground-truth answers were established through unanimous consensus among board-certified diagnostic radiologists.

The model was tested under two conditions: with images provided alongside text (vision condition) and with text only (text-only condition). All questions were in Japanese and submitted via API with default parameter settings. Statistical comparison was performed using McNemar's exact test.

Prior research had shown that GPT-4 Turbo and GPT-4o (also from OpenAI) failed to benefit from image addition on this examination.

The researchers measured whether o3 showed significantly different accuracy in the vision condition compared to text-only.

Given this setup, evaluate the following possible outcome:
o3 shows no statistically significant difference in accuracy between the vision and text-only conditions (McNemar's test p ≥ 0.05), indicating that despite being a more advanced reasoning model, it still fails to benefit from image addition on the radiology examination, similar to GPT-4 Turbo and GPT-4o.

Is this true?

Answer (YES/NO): YES